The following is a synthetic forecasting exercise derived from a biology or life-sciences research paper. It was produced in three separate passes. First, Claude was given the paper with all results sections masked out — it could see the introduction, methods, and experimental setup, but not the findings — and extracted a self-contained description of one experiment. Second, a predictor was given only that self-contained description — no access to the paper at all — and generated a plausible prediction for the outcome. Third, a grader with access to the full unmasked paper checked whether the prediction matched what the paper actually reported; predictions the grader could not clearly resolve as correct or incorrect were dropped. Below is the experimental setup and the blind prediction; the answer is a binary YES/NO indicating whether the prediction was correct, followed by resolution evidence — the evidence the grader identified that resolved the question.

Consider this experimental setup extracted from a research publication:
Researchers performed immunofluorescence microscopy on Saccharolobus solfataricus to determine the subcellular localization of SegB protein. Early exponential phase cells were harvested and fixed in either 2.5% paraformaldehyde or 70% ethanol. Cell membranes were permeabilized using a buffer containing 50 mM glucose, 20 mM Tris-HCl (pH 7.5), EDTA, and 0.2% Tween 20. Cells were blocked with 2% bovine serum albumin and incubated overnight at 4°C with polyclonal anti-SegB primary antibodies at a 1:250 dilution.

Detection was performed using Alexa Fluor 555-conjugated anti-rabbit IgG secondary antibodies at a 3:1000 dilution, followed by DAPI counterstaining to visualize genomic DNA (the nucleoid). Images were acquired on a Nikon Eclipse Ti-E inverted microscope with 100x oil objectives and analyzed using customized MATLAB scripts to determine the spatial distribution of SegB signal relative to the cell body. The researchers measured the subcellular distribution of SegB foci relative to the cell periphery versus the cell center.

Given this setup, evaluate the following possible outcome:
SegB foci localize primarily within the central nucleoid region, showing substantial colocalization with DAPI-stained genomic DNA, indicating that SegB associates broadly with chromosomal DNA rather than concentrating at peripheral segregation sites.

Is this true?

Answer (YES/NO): NO